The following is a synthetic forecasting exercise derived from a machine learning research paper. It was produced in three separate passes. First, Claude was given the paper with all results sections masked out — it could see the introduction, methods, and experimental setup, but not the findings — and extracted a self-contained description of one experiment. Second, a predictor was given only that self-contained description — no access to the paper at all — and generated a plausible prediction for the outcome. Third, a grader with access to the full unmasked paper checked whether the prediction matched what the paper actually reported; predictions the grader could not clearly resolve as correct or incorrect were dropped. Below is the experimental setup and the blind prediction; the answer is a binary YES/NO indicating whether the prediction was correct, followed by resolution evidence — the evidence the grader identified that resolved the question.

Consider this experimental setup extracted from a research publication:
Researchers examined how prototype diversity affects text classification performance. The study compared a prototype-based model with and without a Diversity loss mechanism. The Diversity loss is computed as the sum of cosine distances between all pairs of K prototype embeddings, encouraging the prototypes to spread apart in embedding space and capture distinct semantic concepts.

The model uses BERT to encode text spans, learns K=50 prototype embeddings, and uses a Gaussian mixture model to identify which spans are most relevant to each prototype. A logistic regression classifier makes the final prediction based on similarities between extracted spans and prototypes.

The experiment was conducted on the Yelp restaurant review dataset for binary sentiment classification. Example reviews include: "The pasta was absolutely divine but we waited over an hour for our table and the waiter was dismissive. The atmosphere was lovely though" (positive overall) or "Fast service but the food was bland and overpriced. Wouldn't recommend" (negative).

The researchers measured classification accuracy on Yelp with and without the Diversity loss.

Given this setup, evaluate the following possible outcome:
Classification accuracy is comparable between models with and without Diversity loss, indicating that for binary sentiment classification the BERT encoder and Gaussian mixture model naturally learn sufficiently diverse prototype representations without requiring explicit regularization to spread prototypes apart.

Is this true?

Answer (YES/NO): NO